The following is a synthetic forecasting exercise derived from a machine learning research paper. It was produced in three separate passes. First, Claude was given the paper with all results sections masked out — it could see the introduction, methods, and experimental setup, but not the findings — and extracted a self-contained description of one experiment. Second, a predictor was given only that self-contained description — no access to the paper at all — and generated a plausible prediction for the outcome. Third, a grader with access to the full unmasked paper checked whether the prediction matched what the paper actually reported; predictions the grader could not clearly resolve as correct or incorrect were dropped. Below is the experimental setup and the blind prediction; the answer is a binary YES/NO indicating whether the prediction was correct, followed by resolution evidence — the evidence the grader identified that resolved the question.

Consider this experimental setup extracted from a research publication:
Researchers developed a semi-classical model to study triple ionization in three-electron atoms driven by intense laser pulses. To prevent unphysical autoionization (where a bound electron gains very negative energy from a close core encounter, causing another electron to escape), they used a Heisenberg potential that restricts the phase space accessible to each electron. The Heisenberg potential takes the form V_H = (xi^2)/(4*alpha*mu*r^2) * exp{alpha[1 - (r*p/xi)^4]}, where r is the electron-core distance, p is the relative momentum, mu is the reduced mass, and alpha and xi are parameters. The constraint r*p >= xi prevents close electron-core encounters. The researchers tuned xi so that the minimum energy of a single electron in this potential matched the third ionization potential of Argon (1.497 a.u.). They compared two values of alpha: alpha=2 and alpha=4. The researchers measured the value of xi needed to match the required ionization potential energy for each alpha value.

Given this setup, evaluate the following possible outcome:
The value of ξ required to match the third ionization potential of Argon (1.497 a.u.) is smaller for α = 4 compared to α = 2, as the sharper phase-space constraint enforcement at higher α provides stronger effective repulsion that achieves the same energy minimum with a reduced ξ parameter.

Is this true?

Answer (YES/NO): NO